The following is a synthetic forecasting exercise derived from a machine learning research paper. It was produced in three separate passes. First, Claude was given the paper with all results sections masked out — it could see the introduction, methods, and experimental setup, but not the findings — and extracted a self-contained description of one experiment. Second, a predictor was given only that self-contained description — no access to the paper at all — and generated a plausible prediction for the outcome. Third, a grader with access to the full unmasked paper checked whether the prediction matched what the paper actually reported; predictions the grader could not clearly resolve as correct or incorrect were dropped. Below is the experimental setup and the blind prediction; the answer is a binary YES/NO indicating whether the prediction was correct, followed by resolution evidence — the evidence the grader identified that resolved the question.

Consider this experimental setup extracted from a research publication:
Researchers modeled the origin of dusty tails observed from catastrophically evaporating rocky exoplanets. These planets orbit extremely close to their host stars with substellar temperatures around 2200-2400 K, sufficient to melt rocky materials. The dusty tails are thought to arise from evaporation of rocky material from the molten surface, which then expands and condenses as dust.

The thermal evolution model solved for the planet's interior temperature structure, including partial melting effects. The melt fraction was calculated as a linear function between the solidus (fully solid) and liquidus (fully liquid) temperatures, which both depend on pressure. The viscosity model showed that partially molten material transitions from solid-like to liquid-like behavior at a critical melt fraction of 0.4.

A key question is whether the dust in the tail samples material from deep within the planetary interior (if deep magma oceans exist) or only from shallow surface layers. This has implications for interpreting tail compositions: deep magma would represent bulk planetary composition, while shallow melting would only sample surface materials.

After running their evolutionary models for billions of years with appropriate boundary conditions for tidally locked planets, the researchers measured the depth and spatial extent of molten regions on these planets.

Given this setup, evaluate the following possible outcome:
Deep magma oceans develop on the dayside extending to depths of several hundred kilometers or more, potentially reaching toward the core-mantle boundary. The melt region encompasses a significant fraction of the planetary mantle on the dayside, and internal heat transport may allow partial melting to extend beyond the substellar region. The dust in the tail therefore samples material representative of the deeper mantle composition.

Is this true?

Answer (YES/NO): NO